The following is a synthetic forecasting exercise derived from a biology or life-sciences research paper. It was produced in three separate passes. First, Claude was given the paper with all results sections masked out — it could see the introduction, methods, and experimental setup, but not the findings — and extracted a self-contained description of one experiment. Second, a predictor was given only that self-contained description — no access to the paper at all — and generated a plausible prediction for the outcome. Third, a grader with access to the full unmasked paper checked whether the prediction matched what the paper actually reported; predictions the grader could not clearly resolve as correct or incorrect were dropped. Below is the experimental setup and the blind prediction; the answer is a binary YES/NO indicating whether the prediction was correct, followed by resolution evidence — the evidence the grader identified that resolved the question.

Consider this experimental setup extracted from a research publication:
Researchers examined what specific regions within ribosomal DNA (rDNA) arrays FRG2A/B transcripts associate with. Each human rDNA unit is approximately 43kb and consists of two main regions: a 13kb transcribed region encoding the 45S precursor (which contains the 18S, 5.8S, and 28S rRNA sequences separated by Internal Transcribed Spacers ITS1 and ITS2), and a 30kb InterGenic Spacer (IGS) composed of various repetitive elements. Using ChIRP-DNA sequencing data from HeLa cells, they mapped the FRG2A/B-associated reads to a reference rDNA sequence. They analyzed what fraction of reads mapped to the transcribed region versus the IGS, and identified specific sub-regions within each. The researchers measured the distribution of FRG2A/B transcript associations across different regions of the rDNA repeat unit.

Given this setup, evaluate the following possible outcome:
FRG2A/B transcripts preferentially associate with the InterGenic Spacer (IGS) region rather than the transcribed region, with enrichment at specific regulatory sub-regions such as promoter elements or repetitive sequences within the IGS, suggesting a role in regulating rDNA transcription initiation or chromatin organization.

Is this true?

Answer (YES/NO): YES